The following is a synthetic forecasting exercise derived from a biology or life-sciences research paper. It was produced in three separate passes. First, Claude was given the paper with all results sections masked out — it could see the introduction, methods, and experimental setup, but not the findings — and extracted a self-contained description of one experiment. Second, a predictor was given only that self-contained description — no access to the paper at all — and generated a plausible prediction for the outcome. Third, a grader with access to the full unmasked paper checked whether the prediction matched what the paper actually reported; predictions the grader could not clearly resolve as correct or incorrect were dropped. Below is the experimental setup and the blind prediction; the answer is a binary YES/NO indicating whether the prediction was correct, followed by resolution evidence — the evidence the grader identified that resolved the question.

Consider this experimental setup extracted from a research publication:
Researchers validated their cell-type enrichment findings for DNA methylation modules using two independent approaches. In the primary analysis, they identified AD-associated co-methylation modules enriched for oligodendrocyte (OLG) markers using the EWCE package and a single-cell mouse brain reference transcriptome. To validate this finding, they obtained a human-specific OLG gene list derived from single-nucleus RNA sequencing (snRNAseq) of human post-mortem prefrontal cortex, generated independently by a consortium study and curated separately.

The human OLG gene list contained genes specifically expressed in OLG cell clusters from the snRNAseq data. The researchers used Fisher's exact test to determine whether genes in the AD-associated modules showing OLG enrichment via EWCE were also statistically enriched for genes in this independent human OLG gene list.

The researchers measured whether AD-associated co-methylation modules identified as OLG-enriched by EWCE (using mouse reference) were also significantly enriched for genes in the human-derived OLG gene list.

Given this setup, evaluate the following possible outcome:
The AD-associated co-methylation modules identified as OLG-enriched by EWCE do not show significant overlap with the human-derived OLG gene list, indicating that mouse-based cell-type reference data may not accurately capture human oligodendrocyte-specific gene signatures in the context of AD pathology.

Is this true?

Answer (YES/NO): NO